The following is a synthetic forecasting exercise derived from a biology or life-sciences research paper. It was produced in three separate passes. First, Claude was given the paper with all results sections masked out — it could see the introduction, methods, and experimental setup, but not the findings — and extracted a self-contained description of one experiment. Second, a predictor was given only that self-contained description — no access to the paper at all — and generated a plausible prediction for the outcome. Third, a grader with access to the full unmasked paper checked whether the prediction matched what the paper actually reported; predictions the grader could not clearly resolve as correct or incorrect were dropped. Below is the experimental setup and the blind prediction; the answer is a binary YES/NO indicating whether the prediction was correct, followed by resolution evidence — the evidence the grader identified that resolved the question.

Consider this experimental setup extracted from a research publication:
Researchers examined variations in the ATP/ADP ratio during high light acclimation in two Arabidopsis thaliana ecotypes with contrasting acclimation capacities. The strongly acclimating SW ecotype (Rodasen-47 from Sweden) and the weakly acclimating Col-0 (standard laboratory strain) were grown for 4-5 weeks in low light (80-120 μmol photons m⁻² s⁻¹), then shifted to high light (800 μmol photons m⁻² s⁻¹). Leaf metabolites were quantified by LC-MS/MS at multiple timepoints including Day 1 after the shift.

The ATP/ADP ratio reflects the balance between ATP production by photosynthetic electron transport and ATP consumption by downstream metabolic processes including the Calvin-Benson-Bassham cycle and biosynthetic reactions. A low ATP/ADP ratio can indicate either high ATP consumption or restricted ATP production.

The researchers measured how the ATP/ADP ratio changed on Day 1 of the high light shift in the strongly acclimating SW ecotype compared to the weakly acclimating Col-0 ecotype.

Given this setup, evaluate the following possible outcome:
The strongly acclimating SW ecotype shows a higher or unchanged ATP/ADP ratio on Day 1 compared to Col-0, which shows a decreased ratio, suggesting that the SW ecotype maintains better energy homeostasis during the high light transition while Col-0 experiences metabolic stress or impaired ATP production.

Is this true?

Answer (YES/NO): NO